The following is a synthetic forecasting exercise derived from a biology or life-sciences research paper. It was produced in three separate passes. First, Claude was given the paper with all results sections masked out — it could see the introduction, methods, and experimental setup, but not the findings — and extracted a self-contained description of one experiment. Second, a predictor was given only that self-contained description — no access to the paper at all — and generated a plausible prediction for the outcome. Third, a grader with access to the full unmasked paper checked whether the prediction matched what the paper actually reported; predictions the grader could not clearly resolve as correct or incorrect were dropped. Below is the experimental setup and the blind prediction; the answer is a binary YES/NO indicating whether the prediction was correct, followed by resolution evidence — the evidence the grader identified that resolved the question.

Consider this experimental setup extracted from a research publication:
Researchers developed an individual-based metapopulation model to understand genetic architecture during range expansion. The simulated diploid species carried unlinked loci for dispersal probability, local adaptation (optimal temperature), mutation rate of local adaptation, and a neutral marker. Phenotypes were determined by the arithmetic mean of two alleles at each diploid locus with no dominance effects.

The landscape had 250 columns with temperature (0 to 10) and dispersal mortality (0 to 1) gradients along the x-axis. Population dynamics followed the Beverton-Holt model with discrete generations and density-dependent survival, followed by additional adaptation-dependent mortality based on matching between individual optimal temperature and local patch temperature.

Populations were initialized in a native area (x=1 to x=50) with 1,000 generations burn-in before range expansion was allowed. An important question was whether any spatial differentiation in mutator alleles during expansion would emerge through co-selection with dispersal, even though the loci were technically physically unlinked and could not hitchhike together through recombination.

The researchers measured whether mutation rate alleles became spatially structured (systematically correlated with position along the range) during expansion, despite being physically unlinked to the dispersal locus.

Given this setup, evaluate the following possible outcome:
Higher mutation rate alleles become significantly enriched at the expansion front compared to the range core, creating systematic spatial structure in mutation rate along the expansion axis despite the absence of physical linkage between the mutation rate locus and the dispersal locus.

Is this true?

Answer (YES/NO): YES